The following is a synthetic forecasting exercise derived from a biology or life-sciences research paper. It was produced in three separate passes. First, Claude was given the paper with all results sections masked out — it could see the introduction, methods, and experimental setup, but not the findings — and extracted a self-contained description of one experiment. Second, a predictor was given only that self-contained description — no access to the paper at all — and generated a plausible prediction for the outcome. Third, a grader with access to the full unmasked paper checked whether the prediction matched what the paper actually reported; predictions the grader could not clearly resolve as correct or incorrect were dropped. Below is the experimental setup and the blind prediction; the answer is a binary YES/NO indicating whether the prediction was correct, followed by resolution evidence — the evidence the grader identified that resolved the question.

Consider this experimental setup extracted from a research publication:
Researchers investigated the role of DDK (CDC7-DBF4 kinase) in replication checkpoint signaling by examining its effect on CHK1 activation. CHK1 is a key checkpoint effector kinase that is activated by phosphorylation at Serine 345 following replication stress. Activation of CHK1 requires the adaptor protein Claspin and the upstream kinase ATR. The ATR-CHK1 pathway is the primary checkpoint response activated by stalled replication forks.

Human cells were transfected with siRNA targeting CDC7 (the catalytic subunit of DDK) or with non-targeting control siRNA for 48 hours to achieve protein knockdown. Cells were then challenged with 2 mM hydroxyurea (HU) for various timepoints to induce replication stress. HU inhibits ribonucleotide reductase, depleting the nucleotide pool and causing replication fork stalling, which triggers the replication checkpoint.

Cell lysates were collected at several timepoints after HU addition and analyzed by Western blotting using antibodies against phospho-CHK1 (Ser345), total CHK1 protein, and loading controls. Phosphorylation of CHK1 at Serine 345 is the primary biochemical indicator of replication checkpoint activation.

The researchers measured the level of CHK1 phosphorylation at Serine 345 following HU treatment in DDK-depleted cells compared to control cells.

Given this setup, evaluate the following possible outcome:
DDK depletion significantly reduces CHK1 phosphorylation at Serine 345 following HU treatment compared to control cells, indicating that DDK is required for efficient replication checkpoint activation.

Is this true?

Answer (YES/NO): YES